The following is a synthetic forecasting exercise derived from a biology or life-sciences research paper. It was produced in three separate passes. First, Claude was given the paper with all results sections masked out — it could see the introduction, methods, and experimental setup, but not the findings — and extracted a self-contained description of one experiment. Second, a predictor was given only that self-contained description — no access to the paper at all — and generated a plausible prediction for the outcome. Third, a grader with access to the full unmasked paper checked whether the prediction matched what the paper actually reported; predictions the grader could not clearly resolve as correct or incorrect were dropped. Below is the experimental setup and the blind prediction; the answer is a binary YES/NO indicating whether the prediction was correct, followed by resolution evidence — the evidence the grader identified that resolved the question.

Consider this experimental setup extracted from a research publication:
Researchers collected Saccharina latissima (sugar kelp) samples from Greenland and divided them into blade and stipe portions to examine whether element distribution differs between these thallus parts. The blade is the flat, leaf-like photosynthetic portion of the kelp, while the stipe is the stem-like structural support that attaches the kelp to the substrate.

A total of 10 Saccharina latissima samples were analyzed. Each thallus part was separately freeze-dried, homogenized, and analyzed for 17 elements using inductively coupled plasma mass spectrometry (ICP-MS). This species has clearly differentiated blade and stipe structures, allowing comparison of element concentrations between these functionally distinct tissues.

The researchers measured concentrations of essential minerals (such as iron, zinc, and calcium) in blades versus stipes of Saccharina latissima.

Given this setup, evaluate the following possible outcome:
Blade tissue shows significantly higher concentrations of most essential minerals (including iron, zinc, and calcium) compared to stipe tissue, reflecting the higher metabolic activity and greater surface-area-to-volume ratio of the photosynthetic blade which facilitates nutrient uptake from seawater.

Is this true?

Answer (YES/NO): NO